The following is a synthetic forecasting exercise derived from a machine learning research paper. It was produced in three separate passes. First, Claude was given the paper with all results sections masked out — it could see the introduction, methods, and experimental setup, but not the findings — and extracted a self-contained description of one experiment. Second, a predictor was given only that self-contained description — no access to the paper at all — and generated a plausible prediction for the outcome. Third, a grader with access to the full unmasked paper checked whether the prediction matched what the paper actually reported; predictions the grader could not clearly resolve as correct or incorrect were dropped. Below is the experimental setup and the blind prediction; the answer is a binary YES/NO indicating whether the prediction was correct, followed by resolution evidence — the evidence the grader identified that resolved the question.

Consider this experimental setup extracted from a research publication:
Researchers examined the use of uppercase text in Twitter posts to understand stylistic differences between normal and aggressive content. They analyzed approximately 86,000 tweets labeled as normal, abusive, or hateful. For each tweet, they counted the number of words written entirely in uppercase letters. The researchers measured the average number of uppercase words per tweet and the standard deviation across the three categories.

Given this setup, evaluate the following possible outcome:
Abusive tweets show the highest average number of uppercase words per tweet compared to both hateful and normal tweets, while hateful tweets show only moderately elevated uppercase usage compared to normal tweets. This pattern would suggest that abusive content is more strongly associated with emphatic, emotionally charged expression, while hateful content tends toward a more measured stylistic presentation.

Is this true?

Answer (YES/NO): YES